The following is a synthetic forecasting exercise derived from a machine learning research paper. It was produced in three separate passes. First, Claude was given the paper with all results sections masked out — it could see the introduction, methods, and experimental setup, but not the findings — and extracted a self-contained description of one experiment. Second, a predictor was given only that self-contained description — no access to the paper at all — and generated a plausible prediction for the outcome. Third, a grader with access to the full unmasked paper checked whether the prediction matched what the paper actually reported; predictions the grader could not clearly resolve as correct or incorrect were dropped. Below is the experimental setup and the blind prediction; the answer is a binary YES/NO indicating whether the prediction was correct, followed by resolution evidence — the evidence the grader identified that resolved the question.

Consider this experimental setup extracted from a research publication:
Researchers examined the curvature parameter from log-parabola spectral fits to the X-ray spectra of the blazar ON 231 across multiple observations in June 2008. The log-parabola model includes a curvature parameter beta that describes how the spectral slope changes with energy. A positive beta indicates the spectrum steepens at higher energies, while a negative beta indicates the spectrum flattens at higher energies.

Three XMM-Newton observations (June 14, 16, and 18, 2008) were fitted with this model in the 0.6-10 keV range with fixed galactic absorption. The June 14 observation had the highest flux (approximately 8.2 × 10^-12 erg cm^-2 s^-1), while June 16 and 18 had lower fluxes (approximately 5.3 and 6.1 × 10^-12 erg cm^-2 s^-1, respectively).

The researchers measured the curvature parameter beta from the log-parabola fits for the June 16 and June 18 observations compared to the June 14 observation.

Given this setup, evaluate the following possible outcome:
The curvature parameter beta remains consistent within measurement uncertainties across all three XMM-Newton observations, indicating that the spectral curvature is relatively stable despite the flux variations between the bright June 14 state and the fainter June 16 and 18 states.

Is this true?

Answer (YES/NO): NO